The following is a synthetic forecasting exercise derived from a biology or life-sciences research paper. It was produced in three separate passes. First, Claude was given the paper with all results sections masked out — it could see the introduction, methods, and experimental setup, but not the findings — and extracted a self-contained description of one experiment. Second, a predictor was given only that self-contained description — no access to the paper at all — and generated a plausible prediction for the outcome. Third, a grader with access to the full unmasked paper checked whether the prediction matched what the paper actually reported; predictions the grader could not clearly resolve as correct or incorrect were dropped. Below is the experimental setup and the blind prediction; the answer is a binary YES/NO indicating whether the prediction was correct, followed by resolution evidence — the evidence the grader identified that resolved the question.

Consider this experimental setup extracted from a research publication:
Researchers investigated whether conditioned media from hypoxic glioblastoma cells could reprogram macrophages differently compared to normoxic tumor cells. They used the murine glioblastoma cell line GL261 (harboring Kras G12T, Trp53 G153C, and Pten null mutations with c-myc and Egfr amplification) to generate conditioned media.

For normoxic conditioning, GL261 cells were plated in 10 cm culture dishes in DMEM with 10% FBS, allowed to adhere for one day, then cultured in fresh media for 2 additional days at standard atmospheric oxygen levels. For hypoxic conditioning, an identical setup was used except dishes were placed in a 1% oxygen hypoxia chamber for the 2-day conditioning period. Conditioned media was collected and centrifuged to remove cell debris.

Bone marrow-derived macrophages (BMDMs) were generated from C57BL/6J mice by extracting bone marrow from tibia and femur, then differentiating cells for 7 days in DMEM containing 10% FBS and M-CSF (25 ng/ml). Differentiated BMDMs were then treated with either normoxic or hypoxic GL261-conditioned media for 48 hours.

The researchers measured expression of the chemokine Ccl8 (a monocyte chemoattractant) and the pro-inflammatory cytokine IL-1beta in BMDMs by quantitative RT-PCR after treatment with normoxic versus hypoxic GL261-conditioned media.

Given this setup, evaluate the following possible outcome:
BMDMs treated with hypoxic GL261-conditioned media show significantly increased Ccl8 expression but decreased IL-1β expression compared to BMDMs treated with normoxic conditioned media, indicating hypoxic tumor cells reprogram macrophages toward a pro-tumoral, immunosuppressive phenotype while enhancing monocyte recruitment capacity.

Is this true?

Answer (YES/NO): NO